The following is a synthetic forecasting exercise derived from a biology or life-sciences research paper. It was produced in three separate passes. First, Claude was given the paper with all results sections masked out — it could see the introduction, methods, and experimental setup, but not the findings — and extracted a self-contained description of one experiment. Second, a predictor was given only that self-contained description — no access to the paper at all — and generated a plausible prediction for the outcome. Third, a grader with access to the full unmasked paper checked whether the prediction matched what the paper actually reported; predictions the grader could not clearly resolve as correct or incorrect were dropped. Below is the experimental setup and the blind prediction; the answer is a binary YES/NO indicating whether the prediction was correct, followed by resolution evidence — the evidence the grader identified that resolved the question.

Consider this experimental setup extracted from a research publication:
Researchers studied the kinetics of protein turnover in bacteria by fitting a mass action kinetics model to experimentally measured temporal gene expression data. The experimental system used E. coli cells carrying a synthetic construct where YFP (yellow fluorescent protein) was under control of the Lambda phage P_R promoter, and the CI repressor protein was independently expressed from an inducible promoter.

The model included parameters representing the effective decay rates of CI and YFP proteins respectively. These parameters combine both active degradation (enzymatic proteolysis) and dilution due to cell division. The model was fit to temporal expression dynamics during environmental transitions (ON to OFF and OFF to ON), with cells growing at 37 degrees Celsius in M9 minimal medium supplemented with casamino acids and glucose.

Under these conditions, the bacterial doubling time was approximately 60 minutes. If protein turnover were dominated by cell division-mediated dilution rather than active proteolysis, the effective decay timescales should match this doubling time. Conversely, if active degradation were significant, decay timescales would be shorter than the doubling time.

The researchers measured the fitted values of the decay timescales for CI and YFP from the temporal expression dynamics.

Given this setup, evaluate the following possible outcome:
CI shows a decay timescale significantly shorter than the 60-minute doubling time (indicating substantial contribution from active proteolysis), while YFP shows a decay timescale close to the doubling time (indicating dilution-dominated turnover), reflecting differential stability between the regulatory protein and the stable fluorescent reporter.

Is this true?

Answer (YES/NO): NO